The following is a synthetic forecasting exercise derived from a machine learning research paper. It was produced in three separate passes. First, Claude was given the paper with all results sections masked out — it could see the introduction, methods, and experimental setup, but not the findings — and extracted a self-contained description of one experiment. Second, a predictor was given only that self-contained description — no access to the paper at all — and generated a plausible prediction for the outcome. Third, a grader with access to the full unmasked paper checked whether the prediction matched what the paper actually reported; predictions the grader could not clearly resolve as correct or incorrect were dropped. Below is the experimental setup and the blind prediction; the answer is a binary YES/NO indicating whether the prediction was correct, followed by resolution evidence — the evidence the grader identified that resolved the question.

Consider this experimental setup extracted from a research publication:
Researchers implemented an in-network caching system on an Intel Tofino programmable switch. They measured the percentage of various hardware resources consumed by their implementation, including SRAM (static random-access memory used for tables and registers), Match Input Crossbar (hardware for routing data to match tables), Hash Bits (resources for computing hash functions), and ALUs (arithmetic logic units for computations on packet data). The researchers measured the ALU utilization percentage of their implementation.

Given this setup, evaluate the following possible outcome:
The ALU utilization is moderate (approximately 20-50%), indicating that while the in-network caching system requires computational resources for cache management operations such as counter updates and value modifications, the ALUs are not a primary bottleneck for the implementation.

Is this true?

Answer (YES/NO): YES